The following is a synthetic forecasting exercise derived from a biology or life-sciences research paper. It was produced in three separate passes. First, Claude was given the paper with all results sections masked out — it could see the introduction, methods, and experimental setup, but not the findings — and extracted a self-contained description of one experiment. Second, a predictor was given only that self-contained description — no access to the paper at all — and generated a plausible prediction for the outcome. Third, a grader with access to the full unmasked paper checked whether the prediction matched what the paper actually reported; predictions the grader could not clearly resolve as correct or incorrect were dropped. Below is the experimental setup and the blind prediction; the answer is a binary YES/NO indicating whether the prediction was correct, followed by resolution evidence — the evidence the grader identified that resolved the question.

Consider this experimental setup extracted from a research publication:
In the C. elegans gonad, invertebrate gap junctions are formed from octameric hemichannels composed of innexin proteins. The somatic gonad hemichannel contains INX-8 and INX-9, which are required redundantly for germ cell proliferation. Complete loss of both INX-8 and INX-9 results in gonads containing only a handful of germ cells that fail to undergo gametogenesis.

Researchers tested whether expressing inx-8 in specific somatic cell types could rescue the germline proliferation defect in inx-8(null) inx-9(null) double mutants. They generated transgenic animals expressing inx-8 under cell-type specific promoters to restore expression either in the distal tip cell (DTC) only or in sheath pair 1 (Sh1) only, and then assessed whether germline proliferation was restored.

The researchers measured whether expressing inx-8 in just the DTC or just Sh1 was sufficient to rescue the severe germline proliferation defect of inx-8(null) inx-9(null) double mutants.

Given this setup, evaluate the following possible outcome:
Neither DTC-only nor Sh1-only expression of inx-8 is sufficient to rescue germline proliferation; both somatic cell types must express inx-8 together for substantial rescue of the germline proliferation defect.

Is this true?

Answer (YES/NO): NO